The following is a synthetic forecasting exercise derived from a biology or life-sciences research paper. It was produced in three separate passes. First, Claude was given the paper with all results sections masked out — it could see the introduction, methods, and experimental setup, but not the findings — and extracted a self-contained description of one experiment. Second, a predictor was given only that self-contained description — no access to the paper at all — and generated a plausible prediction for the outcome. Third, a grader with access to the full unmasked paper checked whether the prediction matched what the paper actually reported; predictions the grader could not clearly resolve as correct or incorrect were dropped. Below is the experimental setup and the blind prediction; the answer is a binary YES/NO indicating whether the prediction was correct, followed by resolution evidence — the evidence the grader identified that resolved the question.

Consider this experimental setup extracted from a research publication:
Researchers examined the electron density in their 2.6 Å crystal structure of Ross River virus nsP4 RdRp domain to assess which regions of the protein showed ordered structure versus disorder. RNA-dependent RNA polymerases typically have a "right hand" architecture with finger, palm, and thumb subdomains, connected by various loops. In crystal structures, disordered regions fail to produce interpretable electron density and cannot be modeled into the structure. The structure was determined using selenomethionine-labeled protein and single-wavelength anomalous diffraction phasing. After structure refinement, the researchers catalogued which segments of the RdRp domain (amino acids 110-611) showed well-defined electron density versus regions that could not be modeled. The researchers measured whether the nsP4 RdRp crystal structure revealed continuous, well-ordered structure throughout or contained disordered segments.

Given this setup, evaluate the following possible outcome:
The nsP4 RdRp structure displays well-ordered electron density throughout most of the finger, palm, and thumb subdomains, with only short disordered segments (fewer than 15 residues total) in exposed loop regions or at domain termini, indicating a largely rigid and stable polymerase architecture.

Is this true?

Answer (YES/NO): NO